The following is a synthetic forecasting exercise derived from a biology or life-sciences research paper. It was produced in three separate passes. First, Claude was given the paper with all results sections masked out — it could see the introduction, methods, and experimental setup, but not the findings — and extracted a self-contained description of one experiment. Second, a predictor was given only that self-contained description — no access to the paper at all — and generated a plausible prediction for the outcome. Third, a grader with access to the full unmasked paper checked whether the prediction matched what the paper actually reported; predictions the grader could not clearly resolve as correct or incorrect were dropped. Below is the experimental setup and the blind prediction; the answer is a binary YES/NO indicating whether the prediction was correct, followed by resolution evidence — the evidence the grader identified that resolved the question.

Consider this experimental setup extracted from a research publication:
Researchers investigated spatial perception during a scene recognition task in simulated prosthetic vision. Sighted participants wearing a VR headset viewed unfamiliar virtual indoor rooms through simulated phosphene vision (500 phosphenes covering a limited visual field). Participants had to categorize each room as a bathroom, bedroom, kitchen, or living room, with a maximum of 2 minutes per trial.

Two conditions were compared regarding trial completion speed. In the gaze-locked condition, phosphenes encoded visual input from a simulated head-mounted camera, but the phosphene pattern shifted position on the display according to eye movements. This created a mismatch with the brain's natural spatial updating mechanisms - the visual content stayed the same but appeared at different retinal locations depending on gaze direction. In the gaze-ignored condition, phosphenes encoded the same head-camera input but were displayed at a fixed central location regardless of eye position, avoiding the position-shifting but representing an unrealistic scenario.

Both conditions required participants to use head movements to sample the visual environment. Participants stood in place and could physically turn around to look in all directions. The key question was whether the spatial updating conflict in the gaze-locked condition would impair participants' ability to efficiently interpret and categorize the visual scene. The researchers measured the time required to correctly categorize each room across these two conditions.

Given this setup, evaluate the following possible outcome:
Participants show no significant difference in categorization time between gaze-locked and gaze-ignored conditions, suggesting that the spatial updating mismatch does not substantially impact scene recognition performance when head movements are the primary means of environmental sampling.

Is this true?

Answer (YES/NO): NO